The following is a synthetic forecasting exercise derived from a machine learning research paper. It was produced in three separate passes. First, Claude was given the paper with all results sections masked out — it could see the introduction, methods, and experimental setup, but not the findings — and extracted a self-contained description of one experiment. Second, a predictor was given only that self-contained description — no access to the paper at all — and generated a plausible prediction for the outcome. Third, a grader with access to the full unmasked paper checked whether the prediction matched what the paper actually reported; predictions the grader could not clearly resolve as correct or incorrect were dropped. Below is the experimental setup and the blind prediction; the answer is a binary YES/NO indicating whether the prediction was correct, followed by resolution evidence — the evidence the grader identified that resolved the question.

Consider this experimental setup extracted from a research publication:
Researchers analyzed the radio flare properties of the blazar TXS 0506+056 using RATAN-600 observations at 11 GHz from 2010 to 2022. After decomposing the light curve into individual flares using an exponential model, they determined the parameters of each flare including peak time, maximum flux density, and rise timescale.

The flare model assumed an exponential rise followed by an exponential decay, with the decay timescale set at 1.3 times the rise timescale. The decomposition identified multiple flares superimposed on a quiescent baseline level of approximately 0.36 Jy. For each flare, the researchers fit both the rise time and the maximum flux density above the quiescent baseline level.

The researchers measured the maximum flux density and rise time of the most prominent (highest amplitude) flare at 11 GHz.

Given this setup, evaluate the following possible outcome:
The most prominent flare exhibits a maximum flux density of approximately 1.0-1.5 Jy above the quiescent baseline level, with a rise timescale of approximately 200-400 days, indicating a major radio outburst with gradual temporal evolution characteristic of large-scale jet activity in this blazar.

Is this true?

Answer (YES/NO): NO